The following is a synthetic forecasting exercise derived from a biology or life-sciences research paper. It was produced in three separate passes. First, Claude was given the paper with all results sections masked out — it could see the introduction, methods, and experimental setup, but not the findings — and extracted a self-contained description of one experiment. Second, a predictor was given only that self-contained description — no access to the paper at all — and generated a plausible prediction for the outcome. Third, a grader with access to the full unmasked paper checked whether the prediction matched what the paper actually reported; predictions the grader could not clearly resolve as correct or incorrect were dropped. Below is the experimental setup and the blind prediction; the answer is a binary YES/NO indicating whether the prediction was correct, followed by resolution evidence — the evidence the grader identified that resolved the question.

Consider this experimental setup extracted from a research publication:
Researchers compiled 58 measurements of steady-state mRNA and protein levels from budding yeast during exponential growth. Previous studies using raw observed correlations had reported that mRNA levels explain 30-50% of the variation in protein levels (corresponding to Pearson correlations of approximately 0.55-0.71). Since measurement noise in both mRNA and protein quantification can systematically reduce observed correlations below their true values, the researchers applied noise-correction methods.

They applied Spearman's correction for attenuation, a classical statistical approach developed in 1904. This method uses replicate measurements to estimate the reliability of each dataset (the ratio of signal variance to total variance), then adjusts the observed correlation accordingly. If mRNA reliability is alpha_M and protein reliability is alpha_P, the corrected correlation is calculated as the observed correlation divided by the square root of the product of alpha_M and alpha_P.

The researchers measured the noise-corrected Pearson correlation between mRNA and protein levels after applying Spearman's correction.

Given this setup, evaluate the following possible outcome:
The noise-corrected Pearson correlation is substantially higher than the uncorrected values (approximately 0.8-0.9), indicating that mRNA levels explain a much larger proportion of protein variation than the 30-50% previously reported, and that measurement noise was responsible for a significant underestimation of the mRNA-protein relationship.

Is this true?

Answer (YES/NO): YES